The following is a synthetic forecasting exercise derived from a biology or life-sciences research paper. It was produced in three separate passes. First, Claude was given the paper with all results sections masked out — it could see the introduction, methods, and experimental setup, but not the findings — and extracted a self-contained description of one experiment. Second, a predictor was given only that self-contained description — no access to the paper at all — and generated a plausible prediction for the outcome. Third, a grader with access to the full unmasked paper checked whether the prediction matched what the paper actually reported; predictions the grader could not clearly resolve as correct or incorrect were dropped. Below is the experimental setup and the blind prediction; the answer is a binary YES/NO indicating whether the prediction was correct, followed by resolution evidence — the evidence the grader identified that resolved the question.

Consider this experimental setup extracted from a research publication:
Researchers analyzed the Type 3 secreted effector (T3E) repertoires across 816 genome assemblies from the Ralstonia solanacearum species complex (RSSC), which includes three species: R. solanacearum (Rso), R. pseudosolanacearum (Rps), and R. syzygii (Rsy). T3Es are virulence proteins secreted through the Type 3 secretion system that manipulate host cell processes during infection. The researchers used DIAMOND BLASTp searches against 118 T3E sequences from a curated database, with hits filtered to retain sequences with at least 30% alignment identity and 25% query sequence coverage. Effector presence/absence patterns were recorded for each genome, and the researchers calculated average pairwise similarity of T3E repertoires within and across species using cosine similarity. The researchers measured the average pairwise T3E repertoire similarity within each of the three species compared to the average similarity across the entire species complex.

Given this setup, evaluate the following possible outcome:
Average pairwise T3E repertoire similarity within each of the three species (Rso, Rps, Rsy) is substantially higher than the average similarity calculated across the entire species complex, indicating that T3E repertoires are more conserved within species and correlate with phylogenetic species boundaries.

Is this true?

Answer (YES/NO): YES